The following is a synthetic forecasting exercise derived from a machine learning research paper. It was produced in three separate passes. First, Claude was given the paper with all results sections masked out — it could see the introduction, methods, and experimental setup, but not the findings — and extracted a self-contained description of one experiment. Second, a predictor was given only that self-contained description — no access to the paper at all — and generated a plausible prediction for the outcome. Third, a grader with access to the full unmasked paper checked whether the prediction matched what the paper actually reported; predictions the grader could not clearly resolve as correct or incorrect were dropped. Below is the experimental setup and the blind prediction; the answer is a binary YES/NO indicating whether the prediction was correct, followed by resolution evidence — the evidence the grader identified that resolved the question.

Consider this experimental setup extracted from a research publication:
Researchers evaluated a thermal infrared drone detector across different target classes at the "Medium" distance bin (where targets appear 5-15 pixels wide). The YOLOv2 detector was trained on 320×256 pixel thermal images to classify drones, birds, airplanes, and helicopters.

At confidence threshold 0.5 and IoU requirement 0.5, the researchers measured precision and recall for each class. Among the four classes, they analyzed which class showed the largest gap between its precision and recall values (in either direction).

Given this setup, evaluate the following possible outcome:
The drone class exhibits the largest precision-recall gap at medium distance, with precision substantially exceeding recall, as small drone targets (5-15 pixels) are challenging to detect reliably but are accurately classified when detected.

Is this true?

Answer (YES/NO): NO